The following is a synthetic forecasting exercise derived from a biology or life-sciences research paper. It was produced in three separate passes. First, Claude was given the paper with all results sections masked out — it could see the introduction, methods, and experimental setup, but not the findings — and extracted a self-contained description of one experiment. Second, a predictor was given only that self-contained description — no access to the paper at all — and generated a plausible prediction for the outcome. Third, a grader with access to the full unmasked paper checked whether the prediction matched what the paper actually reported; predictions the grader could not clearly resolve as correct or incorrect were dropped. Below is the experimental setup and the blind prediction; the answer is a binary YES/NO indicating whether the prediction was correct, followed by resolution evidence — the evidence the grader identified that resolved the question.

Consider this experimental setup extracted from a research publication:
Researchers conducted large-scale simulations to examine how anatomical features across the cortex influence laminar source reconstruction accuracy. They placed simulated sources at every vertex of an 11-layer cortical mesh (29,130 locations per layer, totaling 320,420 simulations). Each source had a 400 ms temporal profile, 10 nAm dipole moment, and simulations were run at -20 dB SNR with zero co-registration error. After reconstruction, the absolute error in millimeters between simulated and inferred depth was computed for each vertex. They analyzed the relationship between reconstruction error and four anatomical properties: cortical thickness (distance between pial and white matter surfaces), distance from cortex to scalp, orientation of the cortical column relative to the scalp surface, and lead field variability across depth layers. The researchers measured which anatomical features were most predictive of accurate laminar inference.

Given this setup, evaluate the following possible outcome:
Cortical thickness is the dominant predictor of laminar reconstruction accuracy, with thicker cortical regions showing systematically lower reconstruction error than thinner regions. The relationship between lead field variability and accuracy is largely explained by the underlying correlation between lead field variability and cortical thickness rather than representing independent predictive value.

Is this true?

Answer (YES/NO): NO